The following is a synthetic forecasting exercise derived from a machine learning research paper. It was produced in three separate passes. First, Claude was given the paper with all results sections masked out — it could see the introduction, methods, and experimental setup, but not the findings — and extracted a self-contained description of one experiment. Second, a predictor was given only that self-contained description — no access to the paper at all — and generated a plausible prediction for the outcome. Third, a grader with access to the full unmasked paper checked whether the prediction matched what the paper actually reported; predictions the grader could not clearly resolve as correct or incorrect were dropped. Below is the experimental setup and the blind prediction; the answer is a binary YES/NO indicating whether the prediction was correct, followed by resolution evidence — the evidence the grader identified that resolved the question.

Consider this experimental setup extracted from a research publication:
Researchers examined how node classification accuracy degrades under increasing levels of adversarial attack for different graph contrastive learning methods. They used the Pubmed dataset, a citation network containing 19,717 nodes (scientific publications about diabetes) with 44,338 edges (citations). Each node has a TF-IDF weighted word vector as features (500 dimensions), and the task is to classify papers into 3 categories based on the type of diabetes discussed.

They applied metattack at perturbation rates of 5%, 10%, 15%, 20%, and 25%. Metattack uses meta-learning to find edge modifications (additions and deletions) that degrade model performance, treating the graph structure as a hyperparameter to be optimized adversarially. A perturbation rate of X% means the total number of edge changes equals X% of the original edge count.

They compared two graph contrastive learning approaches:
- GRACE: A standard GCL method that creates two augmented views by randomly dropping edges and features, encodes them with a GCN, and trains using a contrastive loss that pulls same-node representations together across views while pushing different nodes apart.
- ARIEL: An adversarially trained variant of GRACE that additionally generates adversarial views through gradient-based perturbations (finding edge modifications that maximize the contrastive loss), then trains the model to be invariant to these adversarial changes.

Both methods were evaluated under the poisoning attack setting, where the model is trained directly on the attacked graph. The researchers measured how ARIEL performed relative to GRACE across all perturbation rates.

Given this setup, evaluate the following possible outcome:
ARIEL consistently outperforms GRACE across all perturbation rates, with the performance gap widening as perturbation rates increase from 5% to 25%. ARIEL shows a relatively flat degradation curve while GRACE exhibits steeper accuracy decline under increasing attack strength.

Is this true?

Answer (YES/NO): NO